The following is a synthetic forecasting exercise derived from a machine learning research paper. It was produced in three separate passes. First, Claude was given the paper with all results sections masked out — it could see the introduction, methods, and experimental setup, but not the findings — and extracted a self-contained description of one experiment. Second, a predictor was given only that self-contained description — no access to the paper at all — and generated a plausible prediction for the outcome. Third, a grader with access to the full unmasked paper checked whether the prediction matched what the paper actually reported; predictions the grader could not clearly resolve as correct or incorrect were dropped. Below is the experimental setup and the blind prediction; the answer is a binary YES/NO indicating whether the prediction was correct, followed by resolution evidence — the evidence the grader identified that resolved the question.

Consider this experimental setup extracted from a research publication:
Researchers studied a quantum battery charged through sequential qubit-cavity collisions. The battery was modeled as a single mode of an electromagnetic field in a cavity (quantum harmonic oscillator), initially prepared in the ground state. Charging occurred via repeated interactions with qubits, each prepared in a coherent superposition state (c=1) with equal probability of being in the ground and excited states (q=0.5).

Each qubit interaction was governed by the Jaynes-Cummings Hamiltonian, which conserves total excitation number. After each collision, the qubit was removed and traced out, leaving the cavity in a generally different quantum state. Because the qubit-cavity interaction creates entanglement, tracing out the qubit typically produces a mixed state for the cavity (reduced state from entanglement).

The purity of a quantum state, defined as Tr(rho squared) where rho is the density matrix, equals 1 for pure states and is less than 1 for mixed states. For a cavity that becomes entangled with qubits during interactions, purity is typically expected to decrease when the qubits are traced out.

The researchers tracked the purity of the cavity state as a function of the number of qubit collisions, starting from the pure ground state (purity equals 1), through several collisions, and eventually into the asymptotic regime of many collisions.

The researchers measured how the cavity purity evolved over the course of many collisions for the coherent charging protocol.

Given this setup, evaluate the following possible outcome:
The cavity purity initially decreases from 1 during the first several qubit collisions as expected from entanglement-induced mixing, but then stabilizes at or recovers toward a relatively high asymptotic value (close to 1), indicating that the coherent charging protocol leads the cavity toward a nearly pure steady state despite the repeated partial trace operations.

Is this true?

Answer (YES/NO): YES